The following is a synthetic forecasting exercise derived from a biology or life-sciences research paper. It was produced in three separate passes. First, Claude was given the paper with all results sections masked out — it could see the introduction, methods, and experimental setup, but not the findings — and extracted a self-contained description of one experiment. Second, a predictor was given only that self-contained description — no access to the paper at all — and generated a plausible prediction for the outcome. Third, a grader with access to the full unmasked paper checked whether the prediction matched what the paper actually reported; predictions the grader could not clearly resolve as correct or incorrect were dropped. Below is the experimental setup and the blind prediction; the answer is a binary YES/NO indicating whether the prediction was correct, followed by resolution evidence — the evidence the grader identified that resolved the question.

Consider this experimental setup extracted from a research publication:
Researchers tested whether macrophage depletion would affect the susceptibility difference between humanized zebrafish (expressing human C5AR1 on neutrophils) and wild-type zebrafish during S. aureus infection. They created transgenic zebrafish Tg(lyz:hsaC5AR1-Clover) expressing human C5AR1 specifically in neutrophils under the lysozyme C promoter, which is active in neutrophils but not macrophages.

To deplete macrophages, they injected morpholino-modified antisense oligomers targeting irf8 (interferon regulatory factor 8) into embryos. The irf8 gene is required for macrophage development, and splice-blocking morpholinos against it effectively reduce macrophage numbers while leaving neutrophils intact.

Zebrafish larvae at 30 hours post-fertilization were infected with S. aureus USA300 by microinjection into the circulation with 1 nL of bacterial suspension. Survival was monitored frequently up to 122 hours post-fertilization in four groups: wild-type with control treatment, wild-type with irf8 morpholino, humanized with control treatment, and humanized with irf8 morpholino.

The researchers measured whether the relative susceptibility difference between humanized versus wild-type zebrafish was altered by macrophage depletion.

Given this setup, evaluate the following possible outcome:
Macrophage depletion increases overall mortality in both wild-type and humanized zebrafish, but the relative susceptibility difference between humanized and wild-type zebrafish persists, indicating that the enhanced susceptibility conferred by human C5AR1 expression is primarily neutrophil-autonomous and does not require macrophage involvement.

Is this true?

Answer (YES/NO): NO